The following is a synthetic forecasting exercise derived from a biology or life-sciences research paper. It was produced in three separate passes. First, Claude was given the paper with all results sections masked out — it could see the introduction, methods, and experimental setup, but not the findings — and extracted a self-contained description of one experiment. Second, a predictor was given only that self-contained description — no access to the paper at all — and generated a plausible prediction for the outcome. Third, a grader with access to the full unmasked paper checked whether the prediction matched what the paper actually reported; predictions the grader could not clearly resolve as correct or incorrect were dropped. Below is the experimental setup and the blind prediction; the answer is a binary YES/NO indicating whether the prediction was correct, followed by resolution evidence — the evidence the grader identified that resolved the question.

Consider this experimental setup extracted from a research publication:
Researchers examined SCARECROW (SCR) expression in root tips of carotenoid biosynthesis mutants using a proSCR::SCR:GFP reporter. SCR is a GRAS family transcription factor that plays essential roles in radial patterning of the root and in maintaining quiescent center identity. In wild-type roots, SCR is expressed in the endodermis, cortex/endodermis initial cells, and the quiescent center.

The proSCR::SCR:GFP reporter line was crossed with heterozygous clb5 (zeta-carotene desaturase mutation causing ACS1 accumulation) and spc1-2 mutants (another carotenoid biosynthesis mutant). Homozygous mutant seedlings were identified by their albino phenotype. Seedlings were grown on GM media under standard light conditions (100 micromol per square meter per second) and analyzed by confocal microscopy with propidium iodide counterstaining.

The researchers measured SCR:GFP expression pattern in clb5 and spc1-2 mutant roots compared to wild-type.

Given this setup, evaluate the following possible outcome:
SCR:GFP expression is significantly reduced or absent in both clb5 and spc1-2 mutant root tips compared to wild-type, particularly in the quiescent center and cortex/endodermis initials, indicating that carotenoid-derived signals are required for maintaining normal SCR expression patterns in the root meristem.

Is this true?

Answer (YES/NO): NO